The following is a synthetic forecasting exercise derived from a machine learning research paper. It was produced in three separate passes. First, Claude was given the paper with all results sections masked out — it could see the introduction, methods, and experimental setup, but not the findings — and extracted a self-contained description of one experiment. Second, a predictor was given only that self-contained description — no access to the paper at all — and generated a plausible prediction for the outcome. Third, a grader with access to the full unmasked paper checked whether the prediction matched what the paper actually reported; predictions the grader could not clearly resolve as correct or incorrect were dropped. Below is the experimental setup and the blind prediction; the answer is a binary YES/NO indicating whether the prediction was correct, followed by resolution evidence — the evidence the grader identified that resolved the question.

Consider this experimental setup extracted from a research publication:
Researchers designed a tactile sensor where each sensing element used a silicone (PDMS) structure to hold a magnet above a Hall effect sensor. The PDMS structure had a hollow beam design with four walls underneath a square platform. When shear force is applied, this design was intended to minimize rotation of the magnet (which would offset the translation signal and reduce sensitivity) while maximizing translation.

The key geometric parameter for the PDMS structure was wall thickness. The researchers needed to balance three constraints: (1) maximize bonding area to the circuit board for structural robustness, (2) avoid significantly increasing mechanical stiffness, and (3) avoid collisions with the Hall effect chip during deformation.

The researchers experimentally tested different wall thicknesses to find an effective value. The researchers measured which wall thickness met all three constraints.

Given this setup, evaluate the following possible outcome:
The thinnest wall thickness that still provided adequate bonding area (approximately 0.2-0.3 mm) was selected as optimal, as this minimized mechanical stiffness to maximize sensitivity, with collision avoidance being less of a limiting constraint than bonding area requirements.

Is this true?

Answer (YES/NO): NO